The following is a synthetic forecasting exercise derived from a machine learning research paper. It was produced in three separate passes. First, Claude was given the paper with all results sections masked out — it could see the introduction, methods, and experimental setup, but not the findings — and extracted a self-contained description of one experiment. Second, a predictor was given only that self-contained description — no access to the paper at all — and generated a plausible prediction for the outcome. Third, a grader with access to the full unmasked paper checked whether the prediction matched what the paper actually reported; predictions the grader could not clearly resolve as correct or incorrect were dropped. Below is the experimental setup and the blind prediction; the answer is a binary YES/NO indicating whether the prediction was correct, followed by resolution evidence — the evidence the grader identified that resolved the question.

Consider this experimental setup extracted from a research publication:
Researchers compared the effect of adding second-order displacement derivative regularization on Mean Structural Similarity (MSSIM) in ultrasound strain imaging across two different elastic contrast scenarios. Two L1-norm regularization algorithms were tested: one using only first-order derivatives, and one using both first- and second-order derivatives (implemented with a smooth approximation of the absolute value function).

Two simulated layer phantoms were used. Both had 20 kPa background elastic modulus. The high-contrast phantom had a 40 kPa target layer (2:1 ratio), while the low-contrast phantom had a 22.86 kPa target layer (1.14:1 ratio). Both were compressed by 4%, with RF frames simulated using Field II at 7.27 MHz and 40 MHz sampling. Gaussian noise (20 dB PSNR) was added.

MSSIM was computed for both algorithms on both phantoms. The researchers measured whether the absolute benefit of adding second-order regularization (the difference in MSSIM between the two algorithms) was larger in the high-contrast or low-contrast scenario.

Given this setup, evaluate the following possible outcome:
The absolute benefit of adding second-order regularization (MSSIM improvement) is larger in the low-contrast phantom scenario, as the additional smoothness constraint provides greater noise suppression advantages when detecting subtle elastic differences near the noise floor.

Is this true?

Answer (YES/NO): NO